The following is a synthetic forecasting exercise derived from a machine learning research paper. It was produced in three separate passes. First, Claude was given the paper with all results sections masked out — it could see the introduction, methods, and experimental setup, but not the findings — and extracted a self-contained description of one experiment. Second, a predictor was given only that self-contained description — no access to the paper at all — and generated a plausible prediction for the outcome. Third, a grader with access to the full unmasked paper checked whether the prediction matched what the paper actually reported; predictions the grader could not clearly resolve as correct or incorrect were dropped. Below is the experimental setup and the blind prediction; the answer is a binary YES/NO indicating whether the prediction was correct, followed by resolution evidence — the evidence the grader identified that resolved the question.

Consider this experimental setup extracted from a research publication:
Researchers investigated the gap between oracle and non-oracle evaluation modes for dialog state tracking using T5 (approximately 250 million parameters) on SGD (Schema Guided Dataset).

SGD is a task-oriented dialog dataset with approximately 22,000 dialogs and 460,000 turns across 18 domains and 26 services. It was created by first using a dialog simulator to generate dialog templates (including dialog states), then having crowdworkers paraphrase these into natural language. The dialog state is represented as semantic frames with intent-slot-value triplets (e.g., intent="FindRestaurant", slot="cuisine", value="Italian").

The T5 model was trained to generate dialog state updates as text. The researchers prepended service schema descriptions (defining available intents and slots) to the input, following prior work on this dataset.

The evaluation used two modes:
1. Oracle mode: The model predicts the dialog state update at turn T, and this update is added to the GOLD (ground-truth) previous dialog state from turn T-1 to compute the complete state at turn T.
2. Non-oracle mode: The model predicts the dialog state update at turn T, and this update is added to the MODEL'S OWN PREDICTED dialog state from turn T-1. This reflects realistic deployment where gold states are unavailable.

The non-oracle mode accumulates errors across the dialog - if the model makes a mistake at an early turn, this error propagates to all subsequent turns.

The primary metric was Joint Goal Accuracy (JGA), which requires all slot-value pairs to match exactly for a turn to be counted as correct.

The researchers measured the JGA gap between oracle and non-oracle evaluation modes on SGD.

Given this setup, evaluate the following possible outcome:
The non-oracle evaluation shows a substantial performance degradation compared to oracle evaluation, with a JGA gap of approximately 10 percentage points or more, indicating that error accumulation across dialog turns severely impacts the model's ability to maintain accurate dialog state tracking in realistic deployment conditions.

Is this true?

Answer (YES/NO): YES